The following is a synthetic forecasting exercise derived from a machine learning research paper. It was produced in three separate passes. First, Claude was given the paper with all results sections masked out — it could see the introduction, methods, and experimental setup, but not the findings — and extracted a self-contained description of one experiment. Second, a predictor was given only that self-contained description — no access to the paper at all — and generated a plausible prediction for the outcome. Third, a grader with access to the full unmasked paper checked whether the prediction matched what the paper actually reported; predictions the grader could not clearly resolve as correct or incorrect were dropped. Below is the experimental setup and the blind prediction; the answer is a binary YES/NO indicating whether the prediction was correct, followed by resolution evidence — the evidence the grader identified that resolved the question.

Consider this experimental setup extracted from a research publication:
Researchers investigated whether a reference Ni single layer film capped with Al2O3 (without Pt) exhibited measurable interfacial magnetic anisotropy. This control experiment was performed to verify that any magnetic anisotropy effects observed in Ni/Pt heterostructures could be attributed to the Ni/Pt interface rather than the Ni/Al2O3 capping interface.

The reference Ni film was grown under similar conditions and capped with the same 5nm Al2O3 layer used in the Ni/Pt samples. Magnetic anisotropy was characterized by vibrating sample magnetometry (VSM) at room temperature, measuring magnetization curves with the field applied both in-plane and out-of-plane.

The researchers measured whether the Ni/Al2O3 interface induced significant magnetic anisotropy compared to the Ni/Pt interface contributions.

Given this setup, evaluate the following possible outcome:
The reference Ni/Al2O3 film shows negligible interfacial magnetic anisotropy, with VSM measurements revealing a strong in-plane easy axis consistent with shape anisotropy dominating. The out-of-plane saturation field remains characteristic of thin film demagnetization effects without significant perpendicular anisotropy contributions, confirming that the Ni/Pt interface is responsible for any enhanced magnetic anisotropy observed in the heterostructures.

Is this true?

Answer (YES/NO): YES